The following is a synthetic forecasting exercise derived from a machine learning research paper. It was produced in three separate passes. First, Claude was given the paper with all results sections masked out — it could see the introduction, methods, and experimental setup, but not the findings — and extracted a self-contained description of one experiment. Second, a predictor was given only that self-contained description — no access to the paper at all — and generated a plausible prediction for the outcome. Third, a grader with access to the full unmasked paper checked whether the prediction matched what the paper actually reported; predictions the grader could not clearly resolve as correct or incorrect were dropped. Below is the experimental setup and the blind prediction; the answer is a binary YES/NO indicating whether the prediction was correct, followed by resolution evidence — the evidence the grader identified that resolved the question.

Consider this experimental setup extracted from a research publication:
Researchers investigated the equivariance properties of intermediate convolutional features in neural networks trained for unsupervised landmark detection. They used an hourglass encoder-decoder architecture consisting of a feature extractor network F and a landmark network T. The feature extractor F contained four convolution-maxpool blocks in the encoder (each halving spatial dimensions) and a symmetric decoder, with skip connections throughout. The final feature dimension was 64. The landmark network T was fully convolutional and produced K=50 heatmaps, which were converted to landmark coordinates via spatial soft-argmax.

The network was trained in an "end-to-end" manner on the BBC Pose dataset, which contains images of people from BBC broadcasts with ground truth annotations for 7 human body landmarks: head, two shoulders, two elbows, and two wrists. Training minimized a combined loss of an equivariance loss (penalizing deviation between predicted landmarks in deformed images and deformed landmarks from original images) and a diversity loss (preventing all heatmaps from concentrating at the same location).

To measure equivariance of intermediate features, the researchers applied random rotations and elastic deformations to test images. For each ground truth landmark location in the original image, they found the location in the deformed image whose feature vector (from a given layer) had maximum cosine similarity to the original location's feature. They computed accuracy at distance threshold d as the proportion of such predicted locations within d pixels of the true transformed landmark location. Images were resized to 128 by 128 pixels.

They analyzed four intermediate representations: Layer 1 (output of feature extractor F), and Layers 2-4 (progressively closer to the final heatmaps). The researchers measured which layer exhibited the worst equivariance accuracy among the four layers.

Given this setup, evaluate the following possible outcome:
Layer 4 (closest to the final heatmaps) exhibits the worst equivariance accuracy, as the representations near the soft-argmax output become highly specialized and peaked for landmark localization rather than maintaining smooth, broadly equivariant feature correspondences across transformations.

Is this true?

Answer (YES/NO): NO